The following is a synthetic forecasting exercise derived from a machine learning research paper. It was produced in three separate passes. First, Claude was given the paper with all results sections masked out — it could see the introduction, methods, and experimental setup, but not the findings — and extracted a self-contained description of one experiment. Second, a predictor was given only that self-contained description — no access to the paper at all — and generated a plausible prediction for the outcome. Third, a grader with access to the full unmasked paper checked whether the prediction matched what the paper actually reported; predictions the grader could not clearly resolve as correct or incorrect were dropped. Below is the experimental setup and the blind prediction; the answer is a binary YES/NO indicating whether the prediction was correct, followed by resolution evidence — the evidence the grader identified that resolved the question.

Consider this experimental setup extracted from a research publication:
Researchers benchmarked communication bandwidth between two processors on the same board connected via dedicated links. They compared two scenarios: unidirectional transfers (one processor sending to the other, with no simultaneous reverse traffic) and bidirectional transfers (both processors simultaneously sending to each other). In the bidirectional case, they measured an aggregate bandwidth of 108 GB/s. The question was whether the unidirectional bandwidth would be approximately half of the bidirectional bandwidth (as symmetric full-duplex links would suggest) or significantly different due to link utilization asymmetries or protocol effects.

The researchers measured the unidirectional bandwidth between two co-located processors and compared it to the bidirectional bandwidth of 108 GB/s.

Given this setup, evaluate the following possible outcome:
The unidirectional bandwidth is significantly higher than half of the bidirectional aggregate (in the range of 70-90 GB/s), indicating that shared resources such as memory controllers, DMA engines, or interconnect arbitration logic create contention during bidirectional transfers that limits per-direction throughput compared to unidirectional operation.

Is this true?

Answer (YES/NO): NO